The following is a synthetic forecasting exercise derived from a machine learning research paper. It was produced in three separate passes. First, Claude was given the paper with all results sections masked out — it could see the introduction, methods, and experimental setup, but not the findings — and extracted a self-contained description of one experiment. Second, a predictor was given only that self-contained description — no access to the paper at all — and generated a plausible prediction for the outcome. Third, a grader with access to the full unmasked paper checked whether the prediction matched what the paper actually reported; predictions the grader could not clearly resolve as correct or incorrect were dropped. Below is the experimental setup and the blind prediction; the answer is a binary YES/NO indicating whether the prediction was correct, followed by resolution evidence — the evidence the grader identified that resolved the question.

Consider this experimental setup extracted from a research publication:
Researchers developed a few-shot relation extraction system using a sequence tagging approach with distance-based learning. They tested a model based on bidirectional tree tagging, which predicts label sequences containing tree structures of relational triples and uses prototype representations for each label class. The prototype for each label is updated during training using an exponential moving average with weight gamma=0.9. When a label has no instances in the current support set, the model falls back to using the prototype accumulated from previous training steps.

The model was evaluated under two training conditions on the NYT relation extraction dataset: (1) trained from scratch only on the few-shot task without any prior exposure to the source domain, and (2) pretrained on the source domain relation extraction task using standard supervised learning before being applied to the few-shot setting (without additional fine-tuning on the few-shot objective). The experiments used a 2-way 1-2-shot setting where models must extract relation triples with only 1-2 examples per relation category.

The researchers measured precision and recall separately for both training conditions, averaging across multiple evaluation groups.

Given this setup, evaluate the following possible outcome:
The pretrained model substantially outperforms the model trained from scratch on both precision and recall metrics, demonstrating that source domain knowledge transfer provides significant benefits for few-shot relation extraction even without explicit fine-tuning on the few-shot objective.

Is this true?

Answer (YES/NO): NO